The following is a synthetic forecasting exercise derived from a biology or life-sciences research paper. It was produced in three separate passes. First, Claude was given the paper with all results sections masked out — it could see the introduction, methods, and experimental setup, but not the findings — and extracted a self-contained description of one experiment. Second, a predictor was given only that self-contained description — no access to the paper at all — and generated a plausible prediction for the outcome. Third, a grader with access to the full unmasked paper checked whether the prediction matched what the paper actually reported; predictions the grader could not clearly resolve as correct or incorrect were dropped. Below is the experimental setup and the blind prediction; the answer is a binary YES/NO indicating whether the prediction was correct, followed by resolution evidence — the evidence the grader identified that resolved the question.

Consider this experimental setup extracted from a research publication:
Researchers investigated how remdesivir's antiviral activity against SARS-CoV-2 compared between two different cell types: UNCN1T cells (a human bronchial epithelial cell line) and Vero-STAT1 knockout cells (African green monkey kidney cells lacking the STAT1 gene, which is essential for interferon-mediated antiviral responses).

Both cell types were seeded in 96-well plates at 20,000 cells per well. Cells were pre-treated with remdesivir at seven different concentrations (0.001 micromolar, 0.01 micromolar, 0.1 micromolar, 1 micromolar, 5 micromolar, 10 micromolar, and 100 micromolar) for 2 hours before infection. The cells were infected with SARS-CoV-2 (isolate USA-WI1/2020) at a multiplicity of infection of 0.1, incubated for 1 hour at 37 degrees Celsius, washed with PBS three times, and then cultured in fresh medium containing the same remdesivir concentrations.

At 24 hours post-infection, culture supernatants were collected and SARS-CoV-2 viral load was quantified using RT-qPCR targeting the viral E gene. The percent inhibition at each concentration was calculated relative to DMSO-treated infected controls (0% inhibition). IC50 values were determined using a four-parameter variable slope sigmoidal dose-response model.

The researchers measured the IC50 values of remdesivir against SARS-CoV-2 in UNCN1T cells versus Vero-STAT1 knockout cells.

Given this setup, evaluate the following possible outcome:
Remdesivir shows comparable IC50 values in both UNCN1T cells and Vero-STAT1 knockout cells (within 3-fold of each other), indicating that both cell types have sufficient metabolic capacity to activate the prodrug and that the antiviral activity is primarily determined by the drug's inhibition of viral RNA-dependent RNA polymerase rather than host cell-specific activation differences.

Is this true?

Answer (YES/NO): YES